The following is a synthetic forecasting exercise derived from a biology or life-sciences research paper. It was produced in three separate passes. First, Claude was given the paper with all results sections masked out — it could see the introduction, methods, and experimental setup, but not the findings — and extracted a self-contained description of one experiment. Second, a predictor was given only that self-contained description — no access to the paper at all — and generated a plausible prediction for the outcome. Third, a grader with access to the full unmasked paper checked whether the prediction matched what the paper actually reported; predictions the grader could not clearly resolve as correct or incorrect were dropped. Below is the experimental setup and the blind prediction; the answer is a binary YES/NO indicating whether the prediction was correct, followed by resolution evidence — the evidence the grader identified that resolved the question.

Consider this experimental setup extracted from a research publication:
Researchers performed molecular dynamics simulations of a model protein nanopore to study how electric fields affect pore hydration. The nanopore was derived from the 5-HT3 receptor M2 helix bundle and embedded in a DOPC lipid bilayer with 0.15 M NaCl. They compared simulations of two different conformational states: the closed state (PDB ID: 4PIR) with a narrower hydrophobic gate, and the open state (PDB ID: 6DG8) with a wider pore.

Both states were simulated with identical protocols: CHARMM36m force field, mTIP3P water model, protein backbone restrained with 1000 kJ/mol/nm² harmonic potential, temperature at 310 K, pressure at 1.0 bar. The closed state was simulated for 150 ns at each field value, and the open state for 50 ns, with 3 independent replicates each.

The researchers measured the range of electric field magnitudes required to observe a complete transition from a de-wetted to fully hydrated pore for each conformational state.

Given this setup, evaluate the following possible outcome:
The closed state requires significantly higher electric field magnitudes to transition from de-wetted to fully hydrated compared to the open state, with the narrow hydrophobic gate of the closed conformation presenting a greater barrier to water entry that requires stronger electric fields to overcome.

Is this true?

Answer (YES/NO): YES